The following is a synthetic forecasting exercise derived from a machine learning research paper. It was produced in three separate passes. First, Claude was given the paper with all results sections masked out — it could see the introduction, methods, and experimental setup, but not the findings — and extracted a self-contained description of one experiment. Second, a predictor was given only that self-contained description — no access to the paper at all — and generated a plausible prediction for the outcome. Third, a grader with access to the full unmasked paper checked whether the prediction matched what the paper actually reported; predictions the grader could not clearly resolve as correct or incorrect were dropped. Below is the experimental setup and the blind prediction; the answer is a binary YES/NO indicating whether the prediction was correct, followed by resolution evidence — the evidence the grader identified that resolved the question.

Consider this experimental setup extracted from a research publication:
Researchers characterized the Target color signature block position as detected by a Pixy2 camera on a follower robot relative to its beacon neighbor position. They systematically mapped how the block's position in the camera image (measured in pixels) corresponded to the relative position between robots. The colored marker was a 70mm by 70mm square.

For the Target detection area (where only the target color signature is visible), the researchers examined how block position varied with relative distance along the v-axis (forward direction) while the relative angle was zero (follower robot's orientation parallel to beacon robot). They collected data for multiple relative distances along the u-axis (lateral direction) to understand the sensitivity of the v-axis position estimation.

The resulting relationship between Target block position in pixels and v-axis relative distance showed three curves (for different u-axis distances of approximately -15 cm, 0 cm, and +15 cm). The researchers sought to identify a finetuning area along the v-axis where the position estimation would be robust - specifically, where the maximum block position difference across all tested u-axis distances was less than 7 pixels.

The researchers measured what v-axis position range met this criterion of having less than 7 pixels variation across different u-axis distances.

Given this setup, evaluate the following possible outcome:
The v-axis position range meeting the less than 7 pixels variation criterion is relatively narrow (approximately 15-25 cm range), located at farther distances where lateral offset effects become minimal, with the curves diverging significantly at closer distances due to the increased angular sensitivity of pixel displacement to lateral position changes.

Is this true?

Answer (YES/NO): NO